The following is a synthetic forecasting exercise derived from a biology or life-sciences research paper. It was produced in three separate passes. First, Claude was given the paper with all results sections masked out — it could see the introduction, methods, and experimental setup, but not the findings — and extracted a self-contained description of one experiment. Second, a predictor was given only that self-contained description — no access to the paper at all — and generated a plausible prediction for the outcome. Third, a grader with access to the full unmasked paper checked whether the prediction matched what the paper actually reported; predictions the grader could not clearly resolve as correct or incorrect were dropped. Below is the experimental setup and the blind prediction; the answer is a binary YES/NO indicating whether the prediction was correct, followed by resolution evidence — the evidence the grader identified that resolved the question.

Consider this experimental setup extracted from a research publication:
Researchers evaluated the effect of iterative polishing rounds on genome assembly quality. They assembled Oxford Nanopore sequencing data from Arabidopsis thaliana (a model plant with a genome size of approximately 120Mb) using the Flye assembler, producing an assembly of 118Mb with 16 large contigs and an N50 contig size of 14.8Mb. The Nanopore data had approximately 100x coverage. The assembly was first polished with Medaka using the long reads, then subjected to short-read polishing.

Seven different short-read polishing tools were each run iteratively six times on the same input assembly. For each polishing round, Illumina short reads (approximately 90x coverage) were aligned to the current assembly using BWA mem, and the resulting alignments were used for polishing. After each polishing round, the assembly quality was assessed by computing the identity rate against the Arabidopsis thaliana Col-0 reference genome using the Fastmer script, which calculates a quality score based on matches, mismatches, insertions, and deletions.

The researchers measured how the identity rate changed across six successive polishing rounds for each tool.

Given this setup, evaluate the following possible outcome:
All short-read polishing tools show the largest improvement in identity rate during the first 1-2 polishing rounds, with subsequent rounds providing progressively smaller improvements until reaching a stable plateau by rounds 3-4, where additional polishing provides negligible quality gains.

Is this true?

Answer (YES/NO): NO